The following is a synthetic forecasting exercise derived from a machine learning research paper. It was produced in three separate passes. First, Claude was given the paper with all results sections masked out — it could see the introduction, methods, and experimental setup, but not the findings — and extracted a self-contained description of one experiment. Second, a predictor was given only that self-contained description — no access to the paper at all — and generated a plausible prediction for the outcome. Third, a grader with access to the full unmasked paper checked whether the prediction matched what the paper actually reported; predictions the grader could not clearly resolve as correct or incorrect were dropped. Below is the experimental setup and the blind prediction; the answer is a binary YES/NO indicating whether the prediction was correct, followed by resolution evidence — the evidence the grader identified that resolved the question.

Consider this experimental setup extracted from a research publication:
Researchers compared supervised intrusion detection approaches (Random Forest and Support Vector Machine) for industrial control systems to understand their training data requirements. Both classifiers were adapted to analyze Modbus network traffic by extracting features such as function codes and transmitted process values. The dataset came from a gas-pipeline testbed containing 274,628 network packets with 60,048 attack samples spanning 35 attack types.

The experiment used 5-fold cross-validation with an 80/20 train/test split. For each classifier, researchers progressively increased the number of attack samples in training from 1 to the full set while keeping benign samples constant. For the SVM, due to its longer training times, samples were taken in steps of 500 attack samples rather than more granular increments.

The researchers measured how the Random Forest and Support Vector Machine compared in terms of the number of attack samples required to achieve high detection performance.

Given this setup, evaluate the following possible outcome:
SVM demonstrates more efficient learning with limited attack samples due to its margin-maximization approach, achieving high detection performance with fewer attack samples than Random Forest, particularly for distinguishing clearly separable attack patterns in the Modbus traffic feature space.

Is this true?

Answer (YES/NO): NO